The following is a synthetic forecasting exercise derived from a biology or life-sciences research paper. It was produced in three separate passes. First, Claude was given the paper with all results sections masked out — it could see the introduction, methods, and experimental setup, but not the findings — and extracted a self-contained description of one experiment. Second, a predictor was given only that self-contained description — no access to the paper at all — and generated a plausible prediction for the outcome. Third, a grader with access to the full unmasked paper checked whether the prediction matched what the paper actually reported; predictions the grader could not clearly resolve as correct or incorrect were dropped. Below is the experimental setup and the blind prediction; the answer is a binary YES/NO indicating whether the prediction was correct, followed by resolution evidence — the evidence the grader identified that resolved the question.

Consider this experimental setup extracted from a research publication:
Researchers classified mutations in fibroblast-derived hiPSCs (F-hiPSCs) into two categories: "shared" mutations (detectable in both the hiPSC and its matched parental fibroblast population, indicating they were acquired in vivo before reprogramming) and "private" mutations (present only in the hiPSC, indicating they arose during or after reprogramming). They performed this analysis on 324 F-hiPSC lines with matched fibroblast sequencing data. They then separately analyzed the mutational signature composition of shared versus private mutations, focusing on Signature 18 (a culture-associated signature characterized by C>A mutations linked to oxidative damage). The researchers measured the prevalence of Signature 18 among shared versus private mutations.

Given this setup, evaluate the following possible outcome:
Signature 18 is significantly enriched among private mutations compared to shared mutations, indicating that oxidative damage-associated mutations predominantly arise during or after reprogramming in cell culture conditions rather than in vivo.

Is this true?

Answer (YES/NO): YES